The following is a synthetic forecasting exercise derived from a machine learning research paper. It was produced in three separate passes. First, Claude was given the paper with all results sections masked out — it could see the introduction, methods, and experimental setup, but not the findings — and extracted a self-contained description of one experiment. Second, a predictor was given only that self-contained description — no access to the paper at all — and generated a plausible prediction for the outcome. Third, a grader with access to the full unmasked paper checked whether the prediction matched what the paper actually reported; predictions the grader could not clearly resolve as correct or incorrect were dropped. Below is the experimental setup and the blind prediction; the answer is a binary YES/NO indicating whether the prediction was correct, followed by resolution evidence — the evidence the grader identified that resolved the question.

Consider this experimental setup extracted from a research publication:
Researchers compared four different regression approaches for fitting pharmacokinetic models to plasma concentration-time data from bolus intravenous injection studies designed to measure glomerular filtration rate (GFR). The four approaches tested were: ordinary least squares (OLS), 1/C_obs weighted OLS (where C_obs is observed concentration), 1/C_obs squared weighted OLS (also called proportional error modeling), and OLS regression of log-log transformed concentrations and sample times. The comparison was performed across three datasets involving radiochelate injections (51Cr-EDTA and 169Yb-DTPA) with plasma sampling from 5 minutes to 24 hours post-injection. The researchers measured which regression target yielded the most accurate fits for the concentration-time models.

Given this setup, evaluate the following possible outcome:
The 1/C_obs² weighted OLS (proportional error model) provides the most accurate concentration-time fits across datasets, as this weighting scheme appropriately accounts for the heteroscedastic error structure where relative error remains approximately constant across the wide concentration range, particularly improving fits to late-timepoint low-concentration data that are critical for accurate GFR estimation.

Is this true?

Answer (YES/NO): YES